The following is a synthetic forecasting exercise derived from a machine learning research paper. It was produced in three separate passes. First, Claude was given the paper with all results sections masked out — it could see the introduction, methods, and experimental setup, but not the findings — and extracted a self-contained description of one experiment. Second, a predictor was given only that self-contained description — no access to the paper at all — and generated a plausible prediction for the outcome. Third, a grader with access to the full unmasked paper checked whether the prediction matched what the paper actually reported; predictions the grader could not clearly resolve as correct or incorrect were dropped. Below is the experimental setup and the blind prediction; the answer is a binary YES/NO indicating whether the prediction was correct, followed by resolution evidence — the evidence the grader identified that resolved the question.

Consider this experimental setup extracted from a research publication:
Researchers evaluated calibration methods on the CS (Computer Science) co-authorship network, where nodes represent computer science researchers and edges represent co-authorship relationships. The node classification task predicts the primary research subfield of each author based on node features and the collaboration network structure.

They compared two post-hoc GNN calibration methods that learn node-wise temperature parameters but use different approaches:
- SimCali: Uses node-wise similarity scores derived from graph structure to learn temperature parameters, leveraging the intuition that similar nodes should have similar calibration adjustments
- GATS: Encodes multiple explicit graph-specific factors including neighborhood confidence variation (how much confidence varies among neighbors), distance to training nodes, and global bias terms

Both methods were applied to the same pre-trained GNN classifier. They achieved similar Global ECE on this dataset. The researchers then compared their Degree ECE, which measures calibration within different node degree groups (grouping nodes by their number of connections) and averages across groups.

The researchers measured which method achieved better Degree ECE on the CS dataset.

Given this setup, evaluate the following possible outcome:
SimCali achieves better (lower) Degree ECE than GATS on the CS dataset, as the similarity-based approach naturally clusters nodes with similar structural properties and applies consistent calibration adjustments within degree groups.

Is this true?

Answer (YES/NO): YES